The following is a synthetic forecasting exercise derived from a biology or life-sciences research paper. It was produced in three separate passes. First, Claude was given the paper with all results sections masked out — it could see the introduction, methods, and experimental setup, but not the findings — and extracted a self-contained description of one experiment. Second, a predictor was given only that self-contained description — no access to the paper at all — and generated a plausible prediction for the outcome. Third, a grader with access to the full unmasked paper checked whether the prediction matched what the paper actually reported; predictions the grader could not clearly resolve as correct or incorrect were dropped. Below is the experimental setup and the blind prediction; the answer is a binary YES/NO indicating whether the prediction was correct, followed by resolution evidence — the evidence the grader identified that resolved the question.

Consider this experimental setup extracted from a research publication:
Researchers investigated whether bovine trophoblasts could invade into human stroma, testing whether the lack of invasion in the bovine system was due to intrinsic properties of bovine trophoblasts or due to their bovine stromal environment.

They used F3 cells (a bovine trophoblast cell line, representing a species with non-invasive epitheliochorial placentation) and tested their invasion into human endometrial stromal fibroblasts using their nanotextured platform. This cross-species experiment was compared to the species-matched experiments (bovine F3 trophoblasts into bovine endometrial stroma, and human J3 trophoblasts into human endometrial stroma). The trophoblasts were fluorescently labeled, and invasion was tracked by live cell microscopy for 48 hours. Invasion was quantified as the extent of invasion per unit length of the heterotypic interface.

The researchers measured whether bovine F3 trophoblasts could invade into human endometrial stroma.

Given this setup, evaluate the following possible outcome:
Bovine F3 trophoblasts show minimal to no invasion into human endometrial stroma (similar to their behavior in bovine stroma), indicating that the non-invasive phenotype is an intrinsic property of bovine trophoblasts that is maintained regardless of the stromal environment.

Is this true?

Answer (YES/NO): NO